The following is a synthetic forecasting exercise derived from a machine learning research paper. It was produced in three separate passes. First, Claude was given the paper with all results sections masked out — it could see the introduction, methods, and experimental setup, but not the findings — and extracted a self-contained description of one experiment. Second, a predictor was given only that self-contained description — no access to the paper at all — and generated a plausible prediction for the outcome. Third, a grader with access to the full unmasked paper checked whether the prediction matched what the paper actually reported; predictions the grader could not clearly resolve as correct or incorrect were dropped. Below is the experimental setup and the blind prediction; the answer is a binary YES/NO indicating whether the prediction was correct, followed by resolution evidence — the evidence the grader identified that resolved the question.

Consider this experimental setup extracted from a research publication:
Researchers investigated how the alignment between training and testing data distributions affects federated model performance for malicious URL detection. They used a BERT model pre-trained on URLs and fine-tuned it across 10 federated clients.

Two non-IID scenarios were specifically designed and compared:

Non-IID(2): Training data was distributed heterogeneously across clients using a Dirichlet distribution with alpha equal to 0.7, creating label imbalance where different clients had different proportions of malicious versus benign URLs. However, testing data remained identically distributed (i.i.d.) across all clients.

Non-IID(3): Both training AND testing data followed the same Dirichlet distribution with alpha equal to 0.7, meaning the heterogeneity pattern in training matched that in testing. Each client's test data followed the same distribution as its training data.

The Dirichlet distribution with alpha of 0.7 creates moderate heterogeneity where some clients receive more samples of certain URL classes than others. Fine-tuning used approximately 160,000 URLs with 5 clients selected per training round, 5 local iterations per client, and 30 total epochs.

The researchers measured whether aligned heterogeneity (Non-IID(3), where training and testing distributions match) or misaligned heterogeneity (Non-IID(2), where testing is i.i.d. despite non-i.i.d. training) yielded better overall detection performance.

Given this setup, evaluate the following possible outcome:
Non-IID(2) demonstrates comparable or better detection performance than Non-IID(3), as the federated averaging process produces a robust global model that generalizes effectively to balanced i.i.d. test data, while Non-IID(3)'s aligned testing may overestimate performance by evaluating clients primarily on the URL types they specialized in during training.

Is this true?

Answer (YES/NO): YES